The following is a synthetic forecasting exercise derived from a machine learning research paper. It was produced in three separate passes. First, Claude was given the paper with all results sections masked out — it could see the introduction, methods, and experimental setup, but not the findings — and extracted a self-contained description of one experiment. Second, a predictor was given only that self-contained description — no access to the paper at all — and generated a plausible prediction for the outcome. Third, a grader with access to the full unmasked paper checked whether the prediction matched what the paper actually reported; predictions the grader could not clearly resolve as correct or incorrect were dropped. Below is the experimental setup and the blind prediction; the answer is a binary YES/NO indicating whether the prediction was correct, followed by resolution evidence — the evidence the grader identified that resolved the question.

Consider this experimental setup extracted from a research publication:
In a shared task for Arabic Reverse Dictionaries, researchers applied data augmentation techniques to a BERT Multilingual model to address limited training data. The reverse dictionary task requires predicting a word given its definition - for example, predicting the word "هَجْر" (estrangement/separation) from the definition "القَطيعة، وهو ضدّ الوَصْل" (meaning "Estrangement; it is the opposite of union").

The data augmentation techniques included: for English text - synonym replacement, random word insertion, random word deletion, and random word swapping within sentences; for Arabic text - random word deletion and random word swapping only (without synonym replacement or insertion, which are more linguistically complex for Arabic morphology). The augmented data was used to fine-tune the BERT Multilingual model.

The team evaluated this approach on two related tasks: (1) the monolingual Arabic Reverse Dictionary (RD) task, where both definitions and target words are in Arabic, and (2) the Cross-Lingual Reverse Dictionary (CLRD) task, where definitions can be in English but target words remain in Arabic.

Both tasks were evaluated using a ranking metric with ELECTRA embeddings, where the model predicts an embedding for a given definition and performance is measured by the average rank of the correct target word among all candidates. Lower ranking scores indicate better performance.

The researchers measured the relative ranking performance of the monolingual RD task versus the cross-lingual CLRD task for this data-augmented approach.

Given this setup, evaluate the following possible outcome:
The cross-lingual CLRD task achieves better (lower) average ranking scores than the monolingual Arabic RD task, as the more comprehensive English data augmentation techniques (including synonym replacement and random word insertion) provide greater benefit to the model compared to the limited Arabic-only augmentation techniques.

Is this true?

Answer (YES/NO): YES